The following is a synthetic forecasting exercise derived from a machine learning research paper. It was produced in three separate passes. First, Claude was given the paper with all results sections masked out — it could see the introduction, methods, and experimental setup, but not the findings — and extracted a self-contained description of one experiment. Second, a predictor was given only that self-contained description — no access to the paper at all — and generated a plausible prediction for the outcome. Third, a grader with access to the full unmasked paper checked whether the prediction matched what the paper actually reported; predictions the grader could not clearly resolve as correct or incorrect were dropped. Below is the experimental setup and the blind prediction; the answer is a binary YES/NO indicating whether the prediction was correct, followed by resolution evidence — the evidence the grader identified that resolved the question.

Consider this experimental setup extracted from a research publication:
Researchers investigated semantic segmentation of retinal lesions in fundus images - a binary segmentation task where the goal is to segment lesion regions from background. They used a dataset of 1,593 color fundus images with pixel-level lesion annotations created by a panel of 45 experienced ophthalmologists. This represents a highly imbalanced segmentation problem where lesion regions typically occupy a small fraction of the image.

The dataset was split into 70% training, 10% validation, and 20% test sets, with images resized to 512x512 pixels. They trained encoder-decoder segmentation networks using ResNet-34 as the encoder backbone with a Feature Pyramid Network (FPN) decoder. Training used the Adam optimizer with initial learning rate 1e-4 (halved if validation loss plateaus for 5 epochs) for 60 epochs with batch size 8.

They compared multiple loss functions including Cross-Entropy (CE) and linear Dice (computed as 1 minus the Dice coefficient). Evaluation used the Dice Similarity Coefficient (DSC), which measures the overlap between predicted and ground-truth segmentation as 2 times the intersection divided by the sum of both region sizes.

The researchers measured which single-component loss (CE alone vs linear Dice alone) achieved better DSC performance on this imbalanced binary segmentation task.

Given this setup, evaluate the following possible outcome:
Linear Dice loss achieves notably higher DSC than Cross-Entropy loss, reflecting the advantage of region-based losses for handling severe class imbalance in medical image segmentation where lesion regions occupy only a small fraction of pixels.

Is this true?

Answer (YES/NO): NO